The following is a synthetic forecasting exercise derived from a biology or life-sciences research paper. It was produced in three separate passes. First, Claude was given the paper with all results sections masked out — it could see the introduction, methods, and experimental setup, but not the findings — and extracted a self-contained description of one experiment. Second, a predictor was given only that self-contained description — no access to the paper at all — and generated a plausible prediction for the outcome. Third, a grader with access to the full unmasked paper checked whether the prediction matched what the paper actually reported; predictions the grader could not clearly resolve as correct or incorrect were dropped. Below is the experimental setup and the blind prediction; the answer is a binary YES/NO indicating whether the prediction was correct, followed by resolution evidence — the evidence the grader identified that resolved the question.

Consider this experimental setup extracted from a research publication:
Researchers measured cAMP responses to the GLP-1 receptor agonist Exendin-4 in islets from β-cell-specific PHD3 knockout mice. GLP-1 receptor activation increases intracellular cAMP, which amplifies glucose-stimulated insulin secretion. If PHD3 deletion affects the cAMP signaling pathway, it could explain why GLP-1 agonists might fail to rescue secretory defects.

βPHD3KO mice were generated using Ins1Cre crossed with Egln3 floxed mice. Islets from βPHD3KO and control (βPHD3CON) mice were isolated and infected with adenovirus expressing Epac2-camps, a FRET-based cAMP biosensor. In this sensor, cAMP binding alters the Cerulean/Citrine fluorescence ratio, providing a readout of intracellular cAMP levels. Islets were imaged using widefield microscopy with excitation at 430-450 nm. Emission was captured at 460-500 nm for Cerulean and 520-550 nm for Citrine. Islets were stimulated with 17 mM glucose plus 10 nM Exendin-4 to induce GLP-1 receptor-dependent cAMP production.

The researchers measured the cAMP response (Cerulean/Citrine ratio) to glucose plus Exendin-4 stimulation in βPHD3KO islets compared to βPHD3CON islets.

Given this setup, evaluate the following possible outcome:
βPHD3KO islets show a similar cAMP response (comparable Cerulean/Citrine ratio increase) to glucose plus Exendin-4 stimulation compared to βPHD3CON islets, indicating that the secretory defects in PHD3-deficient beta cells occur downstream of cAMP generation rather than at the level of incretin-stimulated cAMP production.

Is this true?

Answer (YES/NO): YES